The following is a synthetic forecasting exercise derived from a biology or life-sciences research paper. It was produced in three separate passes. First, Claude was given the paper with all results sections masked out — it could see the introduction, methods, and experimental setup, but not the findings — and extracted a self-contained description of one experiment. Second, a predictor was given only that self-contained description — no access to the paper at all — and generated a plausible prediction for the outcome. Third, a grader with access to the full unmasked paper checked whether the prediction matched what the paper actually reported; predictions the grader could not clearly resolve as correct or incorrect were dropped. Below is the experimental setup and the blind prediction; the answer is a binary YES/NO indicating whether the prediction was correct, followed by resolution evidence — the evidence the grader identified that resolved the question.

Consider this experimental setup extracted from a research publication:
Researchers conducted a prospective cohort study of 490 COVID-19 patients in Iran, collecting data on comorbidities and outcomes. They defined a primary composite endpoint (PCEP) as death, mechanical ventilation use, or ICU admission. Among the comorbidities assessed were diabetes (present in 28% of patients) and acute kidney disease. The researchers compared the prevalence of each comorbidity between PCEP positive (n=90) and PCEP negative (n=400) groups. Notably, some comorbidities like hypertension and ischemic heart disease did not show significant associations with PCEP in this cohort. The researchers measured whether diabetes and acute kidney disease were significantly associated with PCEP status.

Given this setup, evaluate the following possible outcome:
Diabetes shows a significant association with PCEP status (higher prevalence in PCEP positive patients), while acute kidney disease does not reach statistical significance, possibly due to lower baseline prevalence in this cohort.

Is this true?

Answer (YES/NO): NO